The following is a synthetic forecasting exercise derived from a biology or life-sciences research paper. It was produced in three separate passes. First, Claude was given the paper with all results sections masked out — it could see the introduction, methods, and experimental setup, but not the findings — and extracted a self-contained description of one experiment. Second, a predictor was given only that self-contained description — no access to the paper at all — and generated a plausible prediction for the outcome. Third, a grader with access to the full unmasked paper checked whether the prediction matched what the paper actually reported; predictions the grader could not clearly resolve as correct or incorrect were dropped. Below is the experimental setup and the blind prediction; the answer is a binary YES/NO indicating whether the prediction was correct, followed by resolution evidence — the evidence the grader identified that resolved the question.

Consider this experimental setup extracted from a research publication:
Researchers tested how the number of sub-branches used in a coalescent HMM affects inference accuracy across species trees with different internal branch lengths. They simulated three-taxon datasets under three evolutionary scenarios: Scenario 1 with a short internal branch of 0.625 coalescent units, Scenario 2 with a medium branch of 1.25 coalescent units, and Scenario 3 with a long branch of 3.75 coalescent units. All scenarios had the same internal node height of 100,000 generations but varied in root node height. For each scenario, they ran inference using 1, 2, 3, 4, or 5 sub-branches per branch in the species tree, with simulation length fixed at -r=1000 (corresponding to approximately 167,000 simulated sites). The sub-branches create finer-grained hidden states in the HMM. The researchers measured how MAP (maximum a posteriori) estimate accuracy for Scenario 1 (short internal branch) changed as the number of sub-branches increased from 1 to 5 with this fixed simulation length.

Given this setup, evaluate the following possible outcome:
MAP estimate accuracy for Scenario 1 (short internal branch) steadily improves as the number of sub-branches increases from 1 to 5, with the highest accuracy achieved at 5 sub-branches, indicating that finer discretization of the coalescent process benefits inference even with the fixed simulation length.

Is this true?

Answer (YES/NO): NO